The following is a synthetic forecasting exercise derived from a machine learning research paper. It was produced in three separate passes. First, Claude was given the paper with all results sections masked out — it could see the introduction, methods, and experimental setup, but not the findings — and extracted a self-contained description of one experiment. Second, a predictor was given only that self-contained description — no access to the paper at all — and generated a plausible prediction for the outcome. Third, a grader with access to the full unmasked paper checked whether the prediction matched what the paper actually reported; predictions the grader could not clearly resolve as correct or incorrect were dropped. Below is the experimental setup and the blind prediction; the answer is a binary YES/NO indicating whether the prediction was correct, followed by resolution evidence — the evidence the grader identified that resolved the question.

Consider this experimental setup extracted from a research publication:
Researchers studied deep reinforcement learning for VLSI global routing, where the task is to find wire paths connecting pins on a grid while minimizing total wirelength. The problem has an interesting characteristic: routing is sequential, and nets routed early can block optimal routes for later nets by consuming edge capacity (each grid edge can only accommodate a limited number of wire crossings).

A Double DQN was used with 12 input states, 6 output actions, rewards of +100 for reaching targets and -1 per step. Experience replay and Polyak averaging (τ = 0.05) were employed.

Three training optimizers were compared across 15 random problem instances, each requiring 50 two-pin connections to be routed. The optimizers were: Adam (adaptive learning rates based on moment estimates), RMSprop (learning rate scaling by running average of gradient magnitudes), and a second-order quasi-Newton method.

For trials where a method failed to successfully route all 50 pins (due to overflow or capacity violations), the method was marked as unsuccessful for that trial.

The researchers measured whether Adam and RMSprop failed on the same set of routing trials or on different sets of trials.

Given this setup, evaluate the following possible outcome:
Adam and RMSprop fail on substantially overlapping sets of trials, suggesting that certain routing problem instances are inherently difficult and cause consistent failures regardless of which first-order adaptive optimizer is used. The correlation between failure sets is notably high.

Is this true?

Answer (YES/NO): YES